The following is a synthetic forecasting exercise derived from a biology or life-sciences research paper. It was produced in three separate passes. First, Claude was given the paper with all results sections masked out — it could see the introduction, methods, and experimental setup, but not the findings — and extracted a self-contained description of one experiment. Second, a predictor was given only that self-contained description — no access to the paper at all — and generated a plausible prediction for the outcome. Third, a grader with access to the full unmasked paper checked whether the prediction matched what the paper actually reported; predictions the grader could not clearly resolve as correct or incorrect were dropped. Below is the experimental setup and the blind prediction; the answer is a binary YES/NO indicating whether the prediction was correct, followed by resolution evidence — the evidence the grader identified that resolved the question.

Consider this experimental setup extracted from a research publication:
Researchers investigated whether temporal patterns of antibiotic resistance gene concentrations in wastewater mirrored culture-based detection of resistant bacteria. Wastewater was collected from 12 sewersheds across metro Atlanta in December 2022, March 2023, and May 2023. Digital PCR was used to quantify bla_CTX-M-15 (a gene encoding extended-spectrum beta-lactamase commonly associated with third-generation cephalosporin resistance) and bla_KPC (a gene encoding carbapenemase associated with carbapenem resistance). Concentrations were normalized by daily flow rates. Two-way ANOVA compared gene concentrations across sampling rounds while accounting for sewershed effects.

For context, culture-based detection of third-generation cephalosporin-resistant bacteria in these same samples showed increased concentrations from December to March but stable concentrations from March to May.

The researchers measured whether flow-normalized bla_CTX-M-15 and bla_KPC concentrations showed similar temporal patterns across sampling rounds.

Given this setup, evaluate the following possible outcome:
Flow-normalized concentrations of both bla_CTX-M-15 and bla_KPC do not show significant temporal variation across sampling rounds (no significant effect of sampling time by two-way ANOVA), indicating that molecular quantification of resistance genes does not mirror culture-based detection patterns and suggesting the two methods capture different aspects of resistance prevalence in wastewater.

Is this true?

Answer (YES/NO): NO